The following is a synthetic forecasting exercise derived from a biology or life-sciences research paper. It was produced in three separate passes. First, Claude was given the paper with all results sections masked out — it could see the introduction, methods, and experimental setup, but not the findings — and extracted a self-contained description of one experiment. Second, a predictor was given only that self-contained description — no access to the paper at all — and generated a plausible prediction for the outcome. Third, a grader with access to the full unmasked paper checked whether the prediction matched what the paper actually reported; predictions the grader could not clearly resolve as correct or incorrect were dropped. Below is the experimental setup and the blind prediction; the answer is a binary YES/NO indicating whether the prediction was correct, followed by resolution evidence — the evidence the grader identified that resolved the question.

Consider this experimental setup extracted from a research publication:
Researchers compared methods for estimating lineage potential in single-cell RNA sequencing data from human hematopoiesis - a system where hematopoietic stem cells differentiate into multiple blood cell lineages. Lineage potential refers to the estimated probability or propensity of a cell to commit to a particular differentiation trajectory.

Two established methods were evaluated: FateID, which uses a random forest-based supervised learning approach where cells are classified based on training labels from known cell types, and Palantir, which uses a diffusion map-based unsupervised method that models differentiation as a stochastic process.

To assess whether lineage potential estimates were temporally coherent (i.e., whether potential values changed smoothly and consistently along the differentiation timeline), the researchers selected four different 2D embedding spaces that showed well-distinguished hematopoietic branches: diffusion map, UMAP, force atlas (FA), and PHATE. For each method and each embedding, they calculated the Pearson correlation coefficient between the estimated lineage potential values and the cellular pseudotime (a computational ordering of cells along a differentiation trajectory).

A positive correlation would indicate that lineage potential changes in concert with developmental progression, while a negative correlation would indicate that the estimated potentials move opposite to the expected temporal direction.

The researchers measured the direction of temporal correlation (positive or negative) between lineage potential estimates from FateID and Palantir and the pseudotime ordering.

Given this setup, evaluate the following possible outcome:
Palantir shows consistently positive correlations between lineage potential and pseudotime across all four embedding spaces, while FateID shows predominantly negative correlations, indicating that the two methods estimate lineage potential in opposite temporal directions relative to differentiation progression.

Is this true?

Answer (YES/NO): NO